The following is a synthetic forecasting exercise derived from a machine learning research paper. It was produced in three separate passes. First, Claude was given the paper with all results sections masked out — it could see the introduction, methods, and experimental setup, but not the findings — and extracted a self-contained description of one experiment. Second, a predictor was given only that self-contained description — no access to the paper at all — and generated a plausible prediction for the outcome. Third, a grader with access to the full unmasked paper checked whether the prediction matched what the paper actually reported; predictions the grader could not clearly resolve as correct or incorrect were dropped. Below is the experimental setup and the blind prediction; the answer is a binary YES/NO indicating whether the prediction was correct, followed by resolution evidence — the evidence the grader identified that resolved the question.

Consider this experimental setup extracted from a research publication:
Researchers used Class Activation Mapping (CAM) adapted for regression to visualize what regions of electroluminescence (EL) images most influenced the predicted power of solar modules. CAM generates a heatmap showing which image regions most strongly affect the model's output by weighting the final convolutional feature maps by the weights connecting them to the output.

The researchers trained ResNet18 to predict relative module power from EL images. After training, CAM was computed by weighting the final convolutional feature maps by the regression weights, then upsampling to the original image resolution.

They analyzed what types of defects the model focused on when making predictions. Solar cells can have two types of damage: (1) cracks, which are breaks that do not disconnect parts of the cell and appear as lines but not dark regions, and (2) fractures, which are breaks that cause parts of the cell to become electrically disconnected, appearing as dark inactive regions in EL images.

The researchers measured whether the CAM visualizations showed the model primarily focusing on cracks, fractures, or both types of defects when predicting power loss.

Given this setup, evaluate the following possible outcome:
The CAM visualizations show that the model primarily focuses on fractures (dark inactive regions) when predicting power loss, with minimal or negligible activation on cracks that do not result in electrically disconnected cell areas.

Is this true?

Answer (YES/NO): YES